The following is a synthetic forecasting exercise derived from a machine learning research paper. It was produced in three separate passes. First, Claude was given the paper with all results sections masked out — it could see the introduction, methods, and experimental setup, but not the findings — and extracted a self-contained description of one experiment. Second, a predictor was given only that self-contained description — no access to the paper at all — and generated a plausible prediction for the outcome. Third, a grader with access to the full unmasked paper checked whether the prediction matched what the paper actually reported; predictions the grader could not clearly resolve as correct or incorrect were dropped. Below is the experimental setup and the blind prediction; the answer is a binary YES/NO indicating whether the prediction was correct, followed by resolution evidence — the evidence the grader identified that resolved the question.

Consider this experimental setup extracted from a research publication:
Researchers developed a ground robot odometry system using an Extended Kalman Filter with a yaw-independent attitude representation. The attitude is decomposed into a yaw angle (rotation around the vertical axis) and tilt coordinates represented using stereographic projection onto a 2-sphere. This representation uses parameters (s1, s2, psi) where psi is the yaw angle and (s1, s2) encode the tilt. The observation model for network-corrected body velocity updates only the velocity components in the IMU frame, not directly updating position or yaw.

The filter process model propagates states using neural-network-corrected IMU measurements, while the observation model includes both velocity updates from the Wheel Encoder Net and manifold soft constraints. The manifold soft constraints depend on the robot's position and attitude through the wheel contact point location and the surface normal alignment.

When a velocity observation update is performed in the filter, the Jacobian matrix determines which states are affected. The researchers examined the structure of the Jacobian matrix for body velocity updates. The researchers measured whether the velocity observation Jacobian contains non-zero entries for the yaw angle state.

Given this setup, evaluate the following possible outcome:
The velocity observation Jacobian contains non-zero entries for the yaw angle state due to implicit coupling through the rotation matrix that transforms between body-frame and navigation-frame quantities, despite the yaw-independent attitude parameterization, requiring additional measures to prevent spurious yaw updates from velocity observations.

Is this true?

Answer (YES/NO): NO